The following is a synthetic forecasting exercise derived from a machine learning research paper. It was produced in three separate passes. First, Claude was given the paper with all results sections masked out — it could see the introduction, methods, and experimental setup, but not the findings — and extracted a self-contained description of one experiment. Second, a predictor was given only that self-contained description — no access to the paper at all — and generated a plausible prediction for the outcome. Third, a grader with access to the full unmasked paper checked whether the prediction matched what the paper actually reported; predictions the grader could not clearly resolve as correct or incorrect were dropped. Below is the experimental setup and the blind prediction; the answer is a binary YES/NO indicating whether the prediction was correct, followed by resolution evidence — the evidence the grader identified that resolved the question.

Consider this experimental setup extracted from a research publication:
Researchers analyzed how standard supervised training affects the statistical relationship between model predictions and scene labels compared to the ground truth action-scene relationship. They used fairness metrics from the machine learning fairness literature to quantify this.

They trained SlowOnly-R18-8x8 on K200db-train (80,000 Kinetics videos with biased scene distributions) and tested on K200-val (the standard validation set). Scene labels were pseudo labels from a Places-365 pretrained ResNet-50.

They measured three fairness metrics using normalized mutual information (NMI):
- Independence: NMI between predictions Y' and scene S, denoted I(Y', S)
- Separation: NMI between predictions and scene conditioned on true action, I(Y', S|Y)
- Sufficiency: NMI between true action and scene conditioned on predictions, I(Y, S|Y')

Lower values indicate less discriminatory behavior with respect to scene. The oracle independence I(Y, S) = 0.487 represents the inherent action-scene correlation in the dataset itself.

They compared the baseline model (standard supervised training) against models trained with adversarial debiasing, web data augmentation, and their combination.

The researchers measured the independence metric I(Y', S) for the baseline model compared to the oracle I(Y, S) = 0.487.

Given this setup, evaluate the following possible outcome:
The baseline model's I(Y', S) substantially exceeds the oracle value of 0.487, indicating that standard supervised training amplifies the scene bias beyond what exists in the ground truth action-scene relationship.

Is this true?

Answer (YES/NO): NO